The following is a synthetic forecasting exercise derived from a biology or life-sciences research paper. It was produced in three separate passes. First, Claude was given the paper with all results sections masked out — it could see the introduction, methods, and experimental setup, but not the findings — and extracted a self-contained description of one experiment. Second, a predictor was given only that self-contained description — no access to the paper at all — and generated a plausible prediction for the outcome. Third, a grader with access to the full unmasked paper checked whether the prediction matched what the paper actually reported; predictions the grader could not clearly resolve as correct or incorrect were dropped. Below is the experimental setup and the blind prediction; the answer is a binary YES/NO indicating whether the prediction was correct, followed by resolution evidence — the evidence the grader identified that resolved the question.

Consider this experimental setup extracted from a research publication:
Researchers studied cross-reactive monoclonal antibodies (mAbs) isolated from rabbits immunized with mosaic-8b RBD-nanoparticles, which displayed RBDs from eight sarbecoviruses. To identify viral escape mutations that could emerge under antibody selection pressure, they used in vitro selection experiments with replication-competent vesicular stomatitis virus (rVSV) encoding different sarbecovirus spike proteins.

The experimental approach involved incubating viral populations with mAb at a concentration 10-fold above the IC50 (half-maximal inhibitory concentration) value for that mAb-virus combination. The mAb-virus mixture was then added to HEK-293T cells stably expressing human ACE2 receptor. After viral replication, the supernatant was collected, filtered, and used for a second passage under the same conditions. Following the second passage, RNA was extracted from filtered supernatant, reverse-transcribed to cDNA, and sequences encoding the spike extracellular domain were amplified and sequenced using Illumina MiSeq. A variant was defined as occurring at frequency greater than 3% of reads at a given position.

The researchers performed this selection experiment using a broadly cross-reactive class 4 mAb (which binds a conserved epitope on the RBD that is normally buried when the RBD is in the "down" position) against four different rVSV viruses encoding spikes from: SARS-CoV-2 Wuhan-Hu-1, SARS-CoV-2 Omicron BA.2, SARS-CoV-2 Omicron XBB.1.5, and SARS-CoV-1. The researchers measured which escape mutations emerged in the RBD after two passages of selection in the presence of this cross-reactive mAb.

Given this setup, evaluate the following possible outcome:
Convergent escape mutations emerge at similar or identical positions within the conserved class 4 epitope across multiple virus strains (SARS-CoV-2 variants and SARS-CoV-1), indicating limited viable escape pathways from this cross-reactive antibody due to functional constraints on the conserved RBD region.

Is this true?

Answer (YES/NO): YES